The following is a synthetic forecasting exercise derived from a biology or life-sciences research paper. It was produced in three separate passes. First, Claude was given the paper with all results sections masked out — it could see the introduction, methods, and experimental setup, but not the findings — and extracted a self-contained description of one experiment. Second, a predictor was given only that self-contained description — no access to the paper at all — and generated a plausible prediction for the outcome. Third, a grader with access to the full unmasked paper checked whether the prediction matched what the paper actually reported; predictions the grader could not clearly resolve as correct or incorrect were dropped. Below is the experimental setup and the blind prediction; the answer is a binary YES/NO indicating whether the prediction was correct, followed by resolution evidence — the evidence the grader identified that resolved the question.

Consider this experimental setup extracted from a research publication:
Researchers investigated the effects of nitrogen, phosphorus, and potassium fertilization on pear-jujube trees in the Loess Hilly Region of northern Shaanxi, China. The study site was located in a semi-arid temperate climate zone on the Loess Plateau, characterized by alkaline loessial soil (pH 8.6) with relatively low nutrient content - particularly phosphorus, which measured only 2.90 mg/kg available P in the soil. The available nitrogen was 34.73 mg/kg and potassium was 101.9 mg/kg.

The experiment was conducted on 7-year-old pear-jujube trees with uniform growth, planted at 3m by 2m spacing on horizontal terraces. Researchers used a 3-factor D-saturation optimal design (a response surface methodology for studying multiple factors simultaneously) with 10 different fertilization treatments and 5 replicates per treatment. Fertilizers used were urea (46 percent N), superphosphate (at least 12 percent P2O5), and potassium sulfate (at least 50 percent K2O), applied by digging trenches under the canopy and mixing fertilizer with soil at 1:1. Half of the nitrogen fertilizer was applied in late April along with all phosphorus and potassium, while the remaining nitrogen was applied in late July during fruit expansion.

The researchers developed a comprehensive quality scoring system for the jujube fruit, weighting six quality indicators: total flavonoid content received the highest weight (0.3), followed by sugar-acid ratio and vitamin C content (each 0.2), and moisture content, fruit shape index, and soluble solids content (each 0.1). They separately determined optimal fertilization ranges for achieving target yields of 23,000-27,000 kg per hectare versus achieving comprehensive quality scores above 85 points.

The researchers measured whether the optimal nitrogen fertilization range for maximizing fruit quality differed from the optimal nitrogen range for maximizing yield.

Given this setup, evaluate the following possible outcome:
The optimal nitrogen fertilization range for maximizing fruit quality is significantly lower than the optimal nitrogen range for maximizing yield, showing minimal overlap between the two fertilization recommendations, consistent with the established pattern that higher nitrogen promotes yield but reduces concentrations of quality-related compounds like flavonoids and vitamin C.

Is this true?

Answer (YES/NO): NO